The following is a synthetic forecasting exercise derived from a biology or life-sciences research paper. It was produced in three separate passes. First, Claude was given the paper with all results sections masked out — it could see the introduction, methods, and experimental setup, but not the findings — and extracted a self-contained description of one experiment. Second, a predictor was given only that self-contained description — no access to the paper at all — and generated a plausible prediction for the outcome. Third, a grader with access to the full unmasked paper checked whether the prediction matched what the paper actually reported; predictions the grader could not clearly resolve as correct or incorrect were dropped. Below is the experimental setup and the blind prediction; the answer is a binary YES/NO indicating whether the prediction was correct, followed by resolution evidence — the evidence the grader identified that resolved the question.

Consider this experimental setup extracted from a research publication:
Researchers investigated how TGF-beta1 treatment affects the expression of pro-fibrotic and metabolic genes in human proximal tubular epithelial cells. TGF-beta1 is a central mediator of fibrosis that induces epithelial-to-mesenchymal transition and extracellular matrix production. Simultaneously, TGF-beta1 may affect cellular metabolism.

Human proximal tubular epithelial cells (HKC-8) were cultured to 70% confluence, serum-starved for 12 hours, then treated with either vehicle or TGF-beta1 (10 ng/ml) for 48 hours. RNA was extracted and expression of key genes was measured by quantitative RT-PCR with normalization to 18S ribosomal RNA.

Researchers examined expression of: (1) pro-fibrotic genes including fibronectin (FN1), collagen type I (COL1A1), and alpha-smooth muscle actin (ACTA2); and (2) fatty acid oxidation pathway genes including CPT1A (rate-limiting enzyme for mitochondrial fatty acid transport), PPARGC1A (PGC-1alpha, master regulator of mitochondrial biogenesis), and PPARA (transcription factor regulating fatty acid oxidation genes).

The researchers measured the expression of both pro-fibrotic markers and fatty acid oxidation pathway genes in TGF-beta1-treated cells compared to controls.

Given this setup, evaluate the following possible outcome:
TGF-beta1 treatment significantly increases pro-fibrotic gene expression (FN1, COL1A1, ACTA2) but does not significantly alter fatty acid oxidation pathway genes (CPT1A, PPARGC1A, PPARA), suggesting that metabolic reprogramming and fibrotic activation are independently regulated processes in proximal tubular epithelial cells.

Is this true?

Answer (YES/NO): NO